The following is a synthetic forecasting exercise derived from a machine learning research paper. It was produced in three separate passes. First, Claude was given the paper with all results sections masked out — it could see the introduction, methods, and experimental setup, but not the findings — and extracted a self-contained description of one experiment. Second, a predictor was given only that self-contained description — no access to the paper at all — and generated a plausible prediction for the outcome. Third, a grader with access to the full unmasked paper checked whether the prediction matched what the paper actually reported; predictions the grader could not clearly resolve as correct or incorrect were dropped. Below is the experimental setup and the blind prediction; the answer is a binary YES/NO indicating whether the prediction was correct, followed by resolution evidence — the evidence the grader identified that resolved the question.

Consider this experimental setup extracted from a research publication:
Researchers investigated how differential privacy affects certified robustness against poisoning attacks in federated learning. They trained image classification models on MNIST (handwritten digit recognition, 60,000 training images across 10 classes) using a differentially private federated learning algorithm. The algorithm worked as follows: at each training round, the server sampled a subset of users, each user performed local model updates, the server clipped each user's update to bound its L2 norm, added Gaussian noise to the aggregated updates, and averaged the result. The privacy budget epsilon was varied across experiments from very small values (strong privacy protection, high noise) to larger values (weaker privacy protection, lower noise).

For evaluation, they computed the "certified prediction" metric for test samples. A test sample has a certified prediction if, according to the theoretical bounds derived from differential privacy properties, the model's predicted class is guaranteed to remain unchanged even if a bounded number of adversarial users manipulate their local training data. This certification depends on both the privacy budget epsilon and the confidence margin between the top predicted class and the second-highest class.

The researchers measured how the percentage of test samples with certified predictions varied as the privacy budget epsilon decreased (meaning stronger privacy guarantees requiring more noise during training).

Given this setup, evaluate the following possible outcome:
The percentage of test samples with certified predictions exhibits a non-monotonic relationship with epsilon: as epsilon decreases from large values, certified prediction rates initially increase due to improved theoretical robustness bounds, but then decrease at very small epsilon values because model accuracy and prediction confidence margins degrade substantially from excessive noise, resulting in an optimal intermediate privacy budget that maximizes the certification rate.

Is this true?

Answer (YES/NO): YES